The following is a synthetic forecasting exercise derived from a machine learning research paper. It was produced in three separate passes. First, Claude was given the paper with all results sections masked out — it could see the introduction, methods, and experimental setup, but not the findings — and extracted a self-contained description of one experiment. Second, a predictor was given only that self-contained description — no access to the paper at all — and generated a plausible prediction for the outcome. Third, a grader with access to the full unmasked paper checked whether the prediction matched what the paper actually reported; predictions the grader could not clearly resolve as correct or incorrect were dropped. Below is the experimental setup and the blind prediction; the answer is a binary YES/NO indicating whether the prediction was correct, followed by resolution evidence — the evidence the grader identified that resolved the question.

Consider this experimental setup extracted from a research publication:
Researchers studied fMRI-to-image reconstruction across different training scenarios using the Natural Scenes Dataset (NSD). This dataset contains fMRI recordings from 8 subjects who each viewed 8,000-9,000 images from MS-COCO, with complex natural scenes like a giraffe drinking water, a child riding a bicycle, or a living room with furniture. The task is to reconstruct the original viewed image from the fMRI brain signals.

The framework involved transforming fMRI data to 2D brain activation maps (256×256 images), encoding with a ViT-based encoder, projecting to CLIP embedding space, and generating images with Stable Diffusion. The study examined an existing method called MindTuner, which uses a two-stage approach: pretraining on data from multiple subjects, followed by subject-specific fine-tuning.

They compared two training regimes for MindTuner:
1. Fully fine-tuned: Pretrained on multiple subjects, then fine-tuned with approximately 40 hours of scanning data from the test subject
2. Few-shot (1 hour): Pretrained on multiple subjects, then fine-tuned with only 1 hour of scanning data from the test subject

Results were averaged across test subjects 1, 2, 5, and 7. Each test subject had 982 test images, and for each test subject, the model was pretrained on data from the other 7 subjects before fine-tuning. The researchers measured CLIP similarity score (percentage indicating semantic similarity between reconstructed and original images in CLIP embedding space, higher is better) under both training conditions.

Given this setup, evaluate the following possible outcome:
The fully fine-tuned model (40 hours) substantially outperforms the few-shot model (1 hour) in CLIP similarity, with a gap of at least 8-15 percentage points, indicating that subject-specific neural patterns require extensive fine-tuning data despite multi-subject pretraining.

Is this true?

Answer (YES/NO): YES